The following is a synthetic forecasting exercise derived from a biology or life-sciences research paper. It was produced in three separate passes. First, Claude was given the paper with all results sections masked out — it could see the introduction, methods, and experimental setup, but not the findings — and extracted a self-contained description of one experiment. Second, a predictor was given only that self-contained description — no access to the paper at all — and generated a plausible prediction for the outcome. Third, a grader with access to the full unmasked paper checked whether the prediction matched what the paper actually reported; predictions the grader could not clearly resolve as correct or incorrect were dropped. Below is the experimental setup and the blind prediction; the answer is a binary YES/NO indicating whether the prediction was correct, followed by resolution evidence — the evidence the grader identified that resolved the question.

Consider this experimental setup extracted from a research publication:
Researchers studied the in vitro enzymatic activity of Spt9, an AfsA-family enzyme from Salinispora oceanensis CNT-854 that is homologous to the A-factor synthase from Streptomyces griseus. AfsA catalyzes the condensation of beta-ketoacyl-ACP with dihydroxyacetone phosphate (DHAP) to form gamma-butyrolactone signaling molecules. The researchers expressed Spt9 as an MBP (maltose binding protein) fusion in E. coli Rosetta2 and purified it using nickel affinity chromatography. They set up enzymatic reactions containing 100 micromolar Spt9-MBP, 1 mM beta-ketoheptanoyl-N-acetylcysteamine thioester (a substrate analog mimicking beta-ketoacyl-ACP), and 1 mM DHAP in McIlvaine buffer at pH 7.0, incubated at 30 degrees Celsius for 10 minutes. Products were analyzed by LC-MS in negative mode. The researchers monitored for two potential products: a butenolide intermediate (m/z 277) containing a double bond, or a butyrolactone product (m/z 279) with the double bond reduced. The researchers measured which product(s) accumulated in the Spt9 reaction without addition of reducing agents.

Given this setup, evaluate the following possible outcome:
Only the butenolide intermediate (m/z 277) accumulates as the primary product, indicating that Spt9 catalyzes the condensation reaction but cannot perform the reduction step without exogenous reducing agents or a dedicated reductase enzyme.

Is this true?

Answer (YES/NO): YES